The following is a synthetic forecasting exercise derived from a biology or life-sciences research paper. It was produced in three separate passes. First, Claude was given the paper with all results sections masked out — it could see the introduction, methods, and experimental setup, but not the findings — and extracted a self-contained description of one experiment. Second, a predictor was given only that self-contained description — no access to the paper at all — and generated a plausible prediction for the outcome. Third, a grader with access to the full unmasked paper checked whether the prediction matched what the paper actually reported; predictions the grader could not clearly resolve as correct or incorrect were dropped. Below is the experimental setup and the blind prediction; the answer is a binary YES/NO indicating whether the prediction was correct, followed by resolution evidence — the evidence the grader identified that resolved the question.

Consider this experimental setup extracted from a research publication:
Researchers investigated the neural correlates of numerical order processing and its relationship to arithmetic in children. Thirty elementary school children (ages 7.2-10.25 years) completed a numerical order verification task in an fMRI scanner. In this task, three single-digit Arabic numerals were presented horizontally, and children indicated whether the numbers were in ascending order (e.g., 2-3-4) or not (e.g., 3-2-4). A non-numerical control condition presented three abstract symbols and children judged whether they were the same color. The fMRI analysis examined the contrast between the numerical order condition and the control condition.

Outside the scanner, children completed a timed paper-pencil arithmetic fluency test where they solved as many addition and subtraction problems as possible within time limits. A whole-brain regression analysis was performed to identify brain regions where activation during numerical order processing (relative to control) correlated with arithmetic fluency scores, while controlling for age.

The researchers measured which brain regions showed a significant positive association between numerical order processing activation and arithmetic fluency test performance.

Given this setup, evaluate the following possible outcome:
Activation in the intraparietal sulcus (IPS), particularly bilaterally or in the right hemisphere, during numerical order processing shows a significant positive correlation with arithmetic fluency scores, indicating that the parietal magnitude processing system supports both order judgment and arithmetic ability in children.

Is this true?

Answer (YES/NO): NO